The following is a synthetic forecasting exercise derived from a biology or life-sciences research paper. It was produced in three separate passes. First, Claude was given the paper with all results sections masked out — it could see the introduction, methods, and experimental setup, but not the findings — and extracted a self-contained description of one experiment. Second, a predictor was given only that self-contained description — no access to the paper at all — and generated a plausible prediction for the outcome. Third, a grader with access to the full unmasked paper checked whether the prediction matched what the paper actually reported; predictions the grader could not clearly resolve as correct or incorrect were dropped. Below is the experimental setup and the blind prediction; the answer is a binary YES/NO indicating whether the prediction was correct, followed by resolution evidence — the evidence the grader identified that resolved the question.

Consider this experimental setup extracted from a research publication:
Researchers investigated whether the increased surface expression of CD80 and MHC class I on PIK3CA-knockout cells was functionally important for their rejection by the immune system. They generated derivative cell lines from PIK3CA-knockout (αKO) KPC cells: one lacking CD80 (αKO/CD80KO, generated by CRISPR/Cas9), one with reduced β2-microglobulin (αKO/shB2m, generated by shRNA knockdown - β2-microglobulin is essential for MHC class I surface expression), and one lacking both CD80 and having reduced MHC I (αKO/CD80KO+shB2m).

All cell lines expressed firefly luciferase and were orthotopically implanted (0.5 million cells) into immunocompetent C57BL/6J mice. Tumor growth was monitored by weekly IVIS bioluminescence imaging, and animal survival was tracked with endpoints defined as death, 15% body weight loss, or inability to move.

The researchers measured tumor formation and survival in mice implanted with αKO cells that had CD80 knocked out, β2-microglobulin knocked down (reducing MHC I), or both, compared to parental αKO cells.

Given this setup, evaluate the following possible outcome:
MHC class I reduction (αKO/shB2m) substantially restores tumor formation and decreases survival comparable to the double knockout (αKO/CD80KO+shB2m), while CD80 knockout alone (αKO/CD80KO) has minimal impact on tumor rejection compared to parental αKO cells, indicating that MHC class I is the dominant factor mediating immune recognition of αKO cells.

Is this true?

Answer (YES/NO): NO